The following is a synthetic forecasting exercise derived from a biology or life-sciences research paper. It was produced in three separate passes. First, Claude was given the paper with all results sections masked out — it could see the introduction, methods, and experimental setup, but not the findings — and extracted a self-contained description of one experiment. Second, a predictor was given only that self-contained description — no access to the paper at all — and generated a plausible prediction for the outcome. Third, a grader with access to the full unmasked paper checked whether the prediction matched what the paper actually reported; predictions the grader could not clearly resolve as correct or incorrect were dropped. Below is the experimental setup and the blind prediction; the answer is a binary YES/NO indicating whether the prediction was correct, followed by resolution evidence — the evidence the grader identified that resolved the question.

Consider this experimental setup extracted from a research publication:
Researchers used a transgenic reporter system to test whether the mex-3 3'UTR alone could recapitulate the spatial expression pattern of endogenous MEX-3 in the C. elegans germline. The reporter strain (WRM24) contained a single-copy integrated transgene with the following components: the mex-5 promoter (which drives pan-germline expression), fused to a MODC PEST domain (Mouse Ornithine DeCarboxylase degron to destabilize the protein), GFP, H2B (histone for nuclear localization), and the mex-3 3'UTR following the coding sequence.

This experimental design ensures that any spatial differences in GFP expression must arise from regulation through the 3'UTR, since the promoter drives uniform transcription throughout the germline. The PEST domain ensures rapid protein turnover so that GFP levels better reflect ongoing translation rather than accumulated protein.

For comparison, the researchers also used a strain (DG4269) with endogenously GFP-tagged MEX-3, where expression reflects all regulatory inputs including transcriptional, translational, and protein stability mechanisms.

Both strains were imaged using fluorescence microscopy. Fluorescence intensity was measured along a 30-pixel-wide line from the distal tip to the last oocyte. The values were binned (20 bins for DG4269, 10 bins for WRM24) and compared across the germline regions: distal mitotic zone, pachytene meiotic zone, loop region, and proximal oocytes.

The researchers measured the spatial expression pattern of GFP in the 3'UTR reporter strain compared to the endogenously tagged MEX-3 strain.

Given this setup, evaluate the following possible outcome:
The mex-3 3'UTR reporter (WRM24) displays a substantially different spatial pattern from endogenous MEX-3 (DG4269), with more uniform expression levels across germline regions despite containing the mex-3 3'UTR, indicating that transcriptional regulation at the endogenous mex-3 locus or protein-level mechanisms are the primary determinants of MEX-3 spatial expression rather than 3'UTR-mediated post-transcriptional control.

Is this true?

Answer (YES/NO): NO